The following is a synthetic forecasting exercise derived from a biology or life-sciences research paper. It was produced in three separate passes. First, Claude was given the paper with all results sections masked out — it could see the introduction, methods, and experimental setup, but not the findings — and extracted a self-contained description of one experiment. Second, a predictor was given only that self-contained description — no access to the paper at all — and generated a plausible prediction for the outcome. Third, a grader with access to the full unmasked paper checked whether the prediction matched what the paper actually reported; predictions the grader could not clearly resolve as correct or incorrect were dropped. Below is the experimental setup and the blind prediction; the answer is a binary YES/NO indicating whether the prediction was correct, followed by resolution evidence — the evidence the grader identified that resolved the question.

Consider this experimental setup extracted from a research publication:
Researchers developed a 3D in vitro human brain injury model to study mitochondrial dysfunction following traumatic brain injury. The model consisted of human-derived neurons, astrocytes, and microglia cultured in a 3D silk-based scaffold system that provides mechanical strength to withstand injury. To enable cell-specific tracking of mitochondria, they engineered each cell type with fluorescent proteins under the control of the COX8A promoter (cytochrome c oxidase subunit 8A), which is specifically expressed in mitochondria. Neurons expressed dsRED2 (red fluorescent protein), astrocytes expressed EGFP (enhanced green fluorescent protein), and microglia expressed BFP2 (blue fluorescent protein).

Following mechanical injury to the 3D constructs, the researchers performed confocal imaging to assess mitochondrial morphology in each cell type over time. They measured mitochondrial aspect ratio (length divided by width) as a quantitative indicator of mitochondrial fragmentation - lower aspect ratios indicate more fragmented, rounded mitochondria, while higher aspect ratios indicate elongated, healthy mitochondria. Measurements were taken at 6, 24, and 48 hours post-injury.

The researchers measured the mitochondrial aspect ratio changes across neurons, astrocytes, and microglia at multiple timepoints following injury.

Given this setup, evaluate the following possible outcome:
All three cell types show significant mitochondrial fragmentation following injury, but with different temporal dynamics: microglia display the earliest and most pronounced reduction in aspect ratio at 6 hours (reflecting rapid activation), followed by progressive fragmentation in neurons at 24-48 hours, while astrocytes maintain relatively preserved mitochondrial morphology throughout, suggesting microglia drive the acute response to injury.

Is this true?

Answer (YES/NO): NO